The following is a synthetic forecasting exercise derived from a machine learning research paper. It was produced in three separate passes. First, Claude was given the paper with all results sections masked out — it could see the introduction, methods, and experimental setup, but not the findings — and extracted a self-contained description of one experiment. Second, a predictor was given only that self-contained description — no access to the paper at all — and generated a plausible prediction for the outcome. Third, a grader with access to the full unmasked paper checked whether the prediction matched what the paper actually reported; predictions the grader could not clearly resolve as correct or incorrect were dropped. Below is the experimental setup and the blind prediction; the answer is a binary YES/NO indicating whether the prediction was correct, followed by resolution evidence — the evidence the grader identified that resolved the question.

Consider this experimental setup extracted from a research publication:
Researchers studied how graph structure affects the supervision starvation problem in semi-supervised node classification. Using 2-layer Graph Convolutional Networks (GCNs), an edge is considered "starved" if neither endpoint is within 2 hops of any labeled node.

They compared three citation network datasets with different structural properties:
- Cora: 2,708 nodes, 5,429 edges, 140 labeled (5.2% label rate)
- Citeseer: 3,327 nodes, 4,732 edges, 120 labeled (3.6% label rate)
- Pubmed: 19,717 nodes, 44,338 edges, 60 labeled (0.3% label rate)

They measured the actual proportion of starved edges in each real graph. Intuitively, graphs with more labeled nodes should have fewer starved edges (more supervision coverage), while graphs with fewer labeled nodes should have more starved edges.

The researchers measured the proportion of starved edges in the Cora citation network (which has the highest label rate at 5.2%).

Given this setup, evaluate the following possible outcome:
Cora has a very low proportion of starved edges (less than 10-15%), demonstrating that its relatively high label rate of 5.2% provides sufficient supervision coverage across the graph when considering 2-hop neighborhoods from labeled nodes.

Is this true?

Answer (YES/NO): NO